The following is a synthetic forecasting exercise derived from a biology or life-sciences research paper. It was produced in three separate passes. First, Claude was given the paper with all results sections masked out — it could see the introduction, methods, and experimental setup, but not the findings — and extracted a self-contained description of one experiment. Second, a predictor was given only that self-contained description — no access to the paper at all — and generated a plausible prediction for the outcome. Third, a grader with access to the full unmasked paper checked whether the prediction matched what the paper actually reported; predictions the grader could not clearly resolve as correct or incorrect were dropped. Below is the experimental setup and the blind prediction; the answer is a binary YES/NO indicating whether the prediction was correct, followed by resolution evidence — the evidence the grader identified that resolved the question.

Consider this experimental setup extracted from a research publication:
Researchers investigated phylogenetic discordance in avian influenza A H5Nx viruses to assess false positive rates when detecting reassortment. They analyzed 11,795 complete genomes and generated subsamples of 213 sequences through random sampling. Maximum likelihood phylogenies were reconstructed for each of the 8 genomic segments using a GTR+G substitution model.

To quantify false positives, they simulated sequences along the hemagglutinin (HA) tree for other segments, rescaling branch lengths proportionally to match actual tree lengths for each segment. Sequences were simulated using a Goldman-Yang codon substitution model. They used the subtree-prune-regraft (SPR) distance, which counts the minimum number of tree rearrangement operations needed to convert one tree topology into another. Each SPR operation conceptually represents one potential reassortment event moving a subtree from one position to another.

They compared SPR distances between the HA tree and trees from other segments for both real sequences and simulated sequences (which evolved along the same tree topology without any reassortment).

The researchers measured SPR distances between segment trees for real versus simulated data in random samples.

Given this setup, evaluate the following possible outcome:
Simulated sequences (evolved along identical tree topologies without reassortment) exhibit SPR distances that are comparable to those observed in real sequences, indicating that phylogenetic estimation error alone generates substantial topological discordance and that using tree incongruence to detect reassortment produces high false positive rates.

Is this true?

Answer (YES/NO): NO